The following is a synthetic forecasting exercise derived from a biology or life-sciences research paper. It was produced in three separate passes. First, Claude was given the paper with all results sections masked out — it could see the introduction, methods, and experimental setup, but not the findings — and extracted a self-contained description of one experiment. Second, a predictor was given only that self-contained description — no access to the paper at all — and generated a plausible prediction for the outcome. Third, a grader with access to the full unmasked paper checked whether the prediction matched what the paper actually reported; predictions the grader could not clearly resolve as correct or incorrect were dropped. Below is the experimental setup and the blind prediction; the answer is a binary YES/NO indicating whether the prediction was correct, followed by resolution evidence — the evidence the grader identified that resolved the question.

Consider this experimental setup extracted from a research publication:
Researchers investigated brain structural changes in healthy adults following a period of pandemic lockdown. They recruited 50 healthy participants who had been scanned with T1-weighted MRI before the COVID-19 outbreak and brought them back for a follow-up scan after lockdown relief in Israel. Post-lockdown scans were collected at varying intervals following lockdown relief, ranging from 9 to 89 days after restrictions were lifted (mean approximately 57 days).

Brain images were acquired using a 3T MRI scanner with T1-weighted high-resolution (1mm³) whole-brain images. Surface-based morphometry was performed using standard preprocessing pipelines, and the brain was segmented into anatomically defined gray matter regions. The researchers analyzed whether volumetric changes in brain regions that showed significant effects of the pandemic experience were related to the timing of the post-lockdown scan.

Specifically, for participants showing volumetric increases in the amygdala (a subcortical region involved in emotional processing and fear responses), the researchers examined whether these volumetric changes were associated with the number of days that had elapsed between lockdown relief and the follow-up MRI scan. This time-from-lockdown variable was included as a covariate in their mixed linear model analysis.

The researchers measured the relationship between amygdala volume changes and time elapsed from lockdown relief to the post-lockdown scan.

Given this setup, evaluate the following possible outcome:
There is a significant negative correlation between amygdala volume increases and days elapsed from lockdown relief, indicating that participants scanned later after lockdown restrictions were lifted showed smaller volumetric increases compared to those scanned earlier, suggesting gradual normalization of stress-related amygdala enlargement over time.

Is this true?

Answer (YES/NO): YES